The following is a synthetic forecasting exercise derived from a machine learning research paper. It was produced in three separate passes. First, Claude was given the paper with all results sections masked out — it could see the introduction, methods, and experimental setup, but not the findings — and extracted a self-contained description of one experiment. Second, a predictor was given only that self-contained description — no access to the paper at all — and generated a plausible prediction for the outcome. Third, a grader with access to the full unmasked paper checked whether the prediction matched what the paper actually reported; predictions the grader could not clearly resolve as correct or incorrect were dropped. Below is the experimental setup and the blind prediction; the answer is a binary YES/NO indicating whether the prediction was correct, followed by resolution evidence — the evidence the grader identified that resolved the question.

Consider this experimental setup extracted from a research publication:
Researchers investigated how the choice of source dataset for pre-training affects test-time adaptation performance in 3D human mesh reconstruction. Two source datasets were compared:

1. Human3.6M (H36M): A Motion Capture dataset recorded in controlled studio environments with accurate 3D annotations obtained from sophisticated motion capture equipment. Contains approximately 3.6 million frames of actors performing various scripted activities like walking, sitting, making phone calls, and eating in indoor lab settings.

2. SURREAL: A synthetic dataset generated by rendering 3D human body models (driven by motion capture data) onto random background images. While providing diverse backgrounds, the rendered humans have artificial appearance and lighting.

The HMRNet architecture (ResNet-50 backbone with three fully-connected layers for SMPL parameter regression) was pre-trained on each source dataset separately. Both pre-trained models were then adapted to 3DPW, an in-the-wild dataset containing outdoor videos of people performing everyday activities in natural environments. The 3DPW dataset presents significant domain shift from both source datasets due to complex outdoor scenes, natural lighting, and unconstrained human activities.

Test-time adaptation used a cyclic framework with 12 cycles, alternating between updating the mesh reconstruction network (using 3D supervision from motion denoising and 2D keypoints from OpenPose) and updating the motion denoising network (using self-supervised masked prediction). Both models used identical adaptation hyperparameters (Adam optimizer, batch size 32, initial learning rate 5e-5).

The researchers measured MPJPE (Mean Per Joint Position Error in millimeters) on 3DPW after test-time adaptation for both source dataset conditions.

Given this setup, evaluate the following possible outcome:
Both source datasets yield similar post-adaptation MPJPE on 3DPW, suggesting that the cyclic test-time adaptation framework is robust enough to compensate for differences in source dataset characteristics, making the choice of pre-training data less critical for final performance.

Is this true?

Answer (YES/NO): NO